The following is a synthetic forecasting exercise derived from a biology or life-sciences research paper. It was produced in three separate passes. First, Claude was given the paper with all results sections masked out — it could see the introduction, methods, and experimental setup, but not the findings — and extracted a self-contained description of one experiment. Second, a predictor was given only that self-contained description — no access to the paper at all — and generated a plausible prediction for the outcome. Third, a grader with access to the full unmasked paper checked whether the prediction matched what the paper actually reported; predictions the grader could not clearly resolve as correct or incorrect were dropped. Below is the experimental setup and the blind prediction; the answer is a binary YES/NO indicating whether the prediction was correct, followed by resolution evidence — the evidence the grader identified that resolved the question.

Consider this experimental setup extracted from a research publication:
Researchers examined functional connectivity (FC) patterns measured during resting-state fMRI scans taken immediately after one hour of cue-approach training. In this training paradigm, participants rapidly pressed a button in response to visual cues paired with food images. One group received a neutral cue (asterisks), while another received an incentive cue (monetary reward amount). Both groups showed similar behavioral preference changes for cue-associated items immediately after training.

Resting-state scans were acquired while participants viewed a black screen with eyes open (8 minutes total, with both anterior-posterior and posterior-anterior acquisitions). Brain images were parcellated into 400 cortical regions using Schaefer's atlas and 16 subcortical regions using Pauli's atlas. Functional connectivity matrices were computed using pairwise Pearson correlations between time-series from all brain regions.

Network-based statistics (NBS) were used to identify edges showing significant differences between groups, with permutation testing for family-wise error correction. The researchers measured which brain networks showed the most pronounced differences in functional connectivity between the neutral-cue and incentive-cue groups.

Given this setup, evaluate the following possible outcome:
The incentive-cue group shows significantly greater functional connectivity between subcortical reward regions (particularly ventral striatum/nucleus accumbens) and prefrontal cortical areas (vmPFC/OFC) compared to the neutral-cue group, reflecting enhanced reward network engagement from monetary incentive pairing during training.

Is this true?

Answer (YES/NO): NO